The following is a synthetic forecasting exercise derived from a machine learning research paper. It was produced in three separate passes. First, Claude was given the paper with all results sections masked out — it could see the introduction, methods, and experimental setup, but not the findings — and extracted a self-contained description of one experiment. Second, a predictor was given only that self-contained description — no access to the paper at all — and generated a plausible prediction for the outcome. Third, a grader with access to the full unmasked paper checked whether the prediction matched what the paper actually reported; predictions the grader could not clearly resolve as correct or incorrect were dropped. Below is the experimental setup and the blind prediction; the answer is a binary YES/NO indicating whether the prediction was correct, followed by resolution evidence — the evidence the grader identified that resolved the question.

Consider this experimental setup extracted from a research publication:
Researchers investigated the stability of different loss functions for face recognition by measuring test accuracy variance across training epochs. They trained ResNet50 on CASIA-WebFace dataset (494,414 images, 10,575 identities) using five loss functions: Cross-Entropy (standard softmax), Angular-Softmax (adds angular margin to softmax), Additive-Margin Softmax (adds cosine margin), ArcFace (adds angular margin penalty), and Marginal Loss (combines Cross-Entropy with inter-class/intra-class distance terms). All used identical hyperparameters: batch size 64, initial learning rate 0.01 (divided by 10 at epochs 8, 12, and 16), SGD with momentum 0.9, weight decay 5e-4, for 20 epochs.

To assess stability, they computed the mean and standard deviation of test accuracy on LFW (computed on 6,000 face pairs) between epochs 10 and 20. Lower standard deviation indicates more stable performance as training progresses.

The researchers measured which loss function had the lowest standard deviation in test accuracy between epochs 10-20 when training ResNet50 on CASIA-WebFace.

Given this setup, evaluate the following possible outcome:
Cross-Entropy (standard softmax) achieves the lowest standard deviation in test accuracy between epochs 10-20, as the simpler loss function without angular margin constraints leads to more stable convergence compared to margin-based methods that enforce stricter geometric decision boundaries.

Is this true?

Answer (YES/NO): NO